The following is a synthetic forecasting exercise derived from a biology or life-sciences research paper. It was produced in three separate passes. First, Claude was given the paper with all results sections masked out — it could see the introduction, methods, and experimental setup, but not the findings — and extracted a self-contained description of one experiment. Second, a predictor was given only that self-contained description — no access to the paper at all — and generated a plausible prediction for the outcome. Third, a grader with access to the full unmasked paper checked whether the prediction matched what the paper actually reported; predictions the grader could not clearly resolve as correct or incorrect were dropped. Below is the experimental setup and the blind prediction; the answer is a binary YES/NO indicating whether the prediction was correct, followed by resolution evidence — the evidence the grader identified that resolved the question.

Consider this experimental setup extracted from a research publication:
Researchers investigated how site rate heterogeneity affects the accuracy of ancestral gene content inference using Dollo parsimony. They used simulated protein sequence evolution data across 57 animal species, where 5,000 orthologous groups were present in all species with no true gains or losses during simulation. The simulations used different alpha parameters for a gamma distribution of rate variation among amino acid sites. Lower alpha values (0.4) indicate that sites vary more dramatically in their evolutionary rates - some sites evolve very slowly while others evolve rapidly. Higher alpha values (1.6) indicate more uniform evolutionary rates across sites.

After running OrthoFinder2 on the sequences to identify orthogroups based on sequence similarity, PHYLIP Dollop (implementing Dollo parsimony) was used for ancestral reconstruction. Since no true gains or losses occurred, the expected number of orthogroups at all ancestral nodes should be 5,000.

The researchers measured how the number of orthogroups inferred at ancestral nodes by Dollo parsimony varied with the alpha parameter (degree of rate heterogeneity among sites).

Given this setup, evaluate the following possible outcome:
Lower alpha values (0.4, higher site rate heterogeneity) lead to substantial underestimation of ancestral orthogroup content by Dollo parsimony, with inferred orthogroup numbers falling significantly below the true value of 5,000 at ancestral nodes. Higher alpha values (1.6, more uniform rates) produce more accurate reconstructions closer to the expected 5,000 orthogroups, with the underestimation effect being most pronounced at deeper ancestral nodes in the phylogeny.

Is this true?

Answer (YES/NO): NO